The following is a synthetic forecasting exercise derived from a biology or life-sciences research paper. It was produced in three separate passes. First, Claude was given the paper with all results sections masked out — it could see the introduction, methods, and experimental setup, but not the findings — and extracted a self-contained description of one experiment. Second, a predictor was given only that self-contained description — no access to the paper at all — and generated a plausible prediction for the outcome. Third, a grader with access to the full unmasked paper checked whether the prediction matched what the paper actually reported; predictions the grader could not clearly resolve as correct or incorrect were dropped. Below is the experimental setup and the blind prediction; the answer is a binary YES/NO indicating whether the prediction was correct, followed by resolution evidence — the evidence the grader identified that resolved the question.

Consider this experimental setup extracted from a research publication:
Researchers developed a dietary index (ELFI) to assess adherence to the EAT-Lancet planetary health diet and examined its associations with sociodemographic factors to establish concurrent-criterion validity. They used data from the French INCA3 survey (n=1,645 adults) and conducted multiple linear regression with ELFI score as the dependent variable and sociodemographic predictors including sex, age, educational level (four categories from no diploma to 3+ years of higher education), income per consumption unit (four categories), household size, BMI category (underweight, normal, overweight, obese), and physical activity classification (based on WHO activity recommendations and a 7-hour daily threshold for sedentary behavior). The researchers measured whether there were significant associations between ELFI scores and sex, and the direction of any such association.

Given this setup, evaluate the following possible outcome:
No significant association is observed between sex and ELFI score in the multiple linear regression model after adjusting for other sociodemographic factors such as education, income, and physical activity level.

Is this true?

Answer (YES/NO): NO